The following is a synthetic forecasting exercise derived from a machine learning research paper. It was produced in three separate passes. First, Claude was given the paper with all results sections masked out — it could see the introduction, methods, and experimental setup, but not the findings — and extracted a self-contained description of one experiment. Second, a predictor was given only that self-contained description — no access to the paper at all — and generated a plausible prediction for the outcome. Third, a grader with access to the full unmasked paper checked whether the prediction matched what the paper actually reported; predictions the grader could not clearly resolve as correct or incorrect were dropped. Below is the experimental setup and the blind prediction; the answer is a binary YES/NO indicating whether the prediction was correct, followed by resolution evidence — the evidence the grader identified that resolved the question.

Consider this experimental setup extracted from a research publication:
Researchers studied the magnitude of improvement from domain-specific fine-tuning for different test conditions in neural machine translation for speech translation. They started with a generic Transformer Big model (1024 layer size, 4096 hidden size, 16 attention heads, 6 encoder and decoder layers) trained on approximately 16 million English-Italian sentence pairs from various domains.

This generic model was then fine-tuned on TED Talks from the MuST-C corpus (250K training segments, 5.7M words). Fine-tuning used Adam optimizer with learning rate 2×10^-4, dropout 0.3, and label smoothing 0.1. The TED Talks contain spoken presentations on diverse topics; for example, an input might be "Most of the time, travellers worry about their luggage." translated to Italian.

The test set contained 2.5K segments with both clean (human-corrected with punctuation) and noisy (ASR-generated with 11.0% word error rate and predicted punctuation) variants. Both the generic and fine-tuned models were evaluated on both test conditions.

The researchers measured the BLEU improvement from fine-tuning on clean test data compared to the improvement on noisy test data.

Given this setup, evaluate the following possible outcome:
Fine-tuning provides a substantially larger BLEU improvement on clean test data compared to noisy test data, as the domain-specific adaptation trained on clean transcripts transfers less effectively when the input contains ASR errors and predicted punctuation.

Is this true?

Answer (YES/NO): YES